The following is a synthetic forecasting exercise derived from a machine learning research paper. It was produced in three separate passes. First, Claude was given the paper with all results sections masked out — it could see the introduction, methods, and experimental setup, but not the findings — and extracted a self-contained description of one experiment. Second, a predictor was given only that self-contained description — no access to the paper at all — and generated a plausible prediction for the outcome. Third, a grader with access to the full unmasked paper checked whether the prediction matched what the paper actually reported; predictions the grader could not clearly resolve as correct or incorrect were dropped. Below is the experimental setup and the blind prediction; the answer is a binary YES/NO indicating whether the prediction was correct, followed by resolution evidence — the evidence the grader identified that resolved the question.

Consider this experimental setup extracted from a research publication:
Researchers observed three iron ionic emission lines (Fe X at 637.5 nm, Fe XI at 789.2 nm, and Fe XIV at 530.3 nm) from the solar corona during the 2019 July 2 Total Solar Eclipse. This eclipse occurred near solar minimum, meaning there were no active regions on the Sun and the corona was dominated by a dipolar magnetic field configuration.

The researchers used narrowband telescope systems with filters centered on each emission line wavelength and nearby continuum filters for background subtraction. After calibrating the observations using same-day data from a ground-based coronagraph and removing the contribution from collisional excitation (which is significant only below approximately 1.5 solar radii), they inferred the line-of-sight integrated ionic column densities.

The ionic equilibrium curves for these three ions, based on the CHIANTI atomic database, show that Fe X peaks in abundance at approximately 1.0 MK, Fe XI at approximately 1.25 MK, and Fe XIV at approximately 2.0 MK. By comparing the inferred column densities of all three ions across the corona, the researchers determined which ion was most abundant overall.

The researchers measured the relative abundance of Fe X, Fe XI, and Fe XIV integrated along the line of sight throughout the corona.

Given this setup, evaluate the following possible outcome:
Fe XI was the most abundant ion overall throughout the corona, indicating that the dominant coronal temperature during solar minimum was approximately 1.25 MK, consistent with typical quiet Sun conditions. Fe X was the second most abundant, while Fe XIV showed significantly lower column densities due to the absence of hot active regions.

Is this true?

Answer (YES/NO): YES